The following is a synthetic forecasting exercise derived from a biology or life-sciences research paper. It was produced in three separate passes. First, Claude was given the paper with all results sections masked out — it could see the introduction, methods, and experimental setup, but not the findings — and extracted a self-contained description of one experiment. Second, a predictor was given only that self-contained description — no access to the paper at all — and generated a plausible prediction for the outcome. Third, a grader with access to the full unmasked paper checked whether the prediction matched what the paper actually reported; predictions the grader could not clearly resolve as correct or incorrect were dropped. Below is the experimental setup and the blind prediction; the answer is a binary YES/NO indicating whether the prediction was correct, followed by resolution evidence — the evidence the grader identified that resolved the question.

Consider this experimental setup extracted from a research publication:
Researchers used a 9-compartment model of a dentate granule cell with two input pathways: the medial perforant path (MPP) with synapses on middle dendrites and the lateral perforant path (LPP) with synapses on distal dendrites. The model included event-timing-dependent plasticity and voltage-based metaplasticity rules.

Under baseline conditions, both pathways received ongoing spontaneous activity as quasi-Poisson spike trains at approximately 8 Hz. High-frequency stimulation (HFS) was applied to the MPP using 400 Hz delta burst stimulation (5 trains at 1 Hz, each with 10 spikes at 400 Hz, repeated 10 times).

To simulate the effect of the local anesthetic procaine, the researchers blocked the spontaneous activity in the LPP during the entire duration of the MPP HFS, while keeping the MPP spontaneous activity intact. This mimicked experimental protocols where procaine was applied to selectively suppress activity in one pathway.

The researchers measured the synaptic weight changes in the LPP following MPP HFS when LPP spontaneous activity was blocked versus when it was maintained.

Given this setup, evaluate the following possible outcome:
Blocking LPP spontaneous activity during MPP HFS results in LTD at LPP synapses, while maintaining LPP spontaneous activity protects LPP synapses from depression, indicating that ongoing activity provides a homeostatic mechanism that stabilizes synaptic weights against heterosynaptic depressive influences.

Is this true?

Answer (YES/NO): NO